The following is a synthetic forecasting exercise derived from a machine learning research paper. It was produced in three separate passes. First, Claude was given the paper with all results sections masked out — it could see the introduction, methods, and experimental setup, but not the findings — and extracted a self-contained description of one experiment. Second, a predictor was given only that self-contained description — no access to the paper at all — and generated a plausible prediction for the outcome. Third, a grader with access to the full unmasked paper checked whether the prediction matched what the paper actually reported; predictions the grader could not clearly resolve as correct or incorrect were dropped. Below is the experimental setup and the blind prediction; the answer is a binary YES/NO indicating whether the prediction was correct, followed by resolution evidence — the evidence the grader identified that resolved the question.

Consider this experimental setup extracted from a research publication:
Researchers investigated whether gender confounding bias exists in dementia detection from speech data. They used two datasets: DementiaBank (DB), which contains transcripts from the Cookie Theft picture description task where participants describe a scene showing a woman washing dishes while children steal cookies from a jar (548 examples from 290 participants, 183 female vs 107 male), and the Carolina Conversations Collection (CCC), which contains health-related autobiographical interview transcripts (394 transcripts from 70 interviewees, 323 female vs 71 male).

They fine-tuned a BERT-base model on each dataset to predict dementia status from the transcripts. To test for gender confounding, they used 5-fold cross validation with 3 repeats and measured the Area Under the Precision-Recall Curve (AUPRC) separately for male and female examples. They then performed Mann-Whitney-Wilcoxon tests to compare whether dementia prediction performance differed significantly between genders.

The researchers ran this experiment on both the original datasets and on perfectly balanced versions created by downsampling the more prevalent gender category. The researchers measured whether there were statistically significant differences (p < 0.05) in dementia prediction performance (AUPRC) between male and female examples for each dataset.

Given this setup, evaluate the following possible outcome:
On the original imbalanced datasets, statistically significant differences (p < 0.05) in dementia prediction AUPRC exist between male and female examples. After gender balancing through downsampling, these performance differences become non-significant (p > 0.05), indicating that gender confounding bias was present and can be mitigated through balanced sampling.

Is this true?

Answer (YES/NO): NO